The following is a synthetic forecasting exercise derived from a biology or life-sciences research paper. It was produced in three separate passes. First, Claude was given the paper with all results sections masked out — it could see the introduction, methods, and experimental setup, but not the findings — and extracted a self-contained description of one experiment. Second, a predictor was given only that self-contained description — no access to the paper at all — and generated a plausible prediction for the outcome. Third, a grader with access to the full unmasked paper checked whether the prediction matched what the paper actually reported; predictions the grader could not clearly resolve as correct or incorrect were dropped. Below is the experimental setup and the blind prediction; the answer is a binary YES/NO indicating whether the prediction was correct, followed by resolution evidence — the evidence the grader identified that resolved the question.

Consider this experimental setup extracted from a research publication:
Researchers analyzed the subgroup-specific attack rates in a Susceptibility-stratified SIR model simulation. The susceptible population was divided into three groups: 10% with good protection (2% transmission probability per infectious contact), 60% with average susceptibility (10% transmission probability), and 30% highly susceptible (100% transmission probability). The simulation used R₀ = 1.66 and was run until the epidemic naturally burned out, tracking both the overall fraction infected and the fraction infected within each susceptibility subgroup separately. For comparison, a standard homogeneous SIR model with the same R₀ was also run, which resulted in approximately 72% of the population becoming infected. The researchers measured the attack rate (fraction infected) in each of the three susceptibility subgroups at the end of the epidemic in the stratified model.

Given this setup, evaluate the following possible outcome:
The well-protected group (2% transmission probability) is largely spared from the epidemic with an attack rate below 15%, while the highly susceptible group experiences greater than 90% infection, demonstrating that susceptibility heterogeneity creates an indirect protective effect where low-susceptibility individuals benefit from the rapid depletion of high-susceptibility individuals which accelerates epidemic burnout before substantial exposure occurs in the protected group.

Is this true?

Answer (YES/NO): NO